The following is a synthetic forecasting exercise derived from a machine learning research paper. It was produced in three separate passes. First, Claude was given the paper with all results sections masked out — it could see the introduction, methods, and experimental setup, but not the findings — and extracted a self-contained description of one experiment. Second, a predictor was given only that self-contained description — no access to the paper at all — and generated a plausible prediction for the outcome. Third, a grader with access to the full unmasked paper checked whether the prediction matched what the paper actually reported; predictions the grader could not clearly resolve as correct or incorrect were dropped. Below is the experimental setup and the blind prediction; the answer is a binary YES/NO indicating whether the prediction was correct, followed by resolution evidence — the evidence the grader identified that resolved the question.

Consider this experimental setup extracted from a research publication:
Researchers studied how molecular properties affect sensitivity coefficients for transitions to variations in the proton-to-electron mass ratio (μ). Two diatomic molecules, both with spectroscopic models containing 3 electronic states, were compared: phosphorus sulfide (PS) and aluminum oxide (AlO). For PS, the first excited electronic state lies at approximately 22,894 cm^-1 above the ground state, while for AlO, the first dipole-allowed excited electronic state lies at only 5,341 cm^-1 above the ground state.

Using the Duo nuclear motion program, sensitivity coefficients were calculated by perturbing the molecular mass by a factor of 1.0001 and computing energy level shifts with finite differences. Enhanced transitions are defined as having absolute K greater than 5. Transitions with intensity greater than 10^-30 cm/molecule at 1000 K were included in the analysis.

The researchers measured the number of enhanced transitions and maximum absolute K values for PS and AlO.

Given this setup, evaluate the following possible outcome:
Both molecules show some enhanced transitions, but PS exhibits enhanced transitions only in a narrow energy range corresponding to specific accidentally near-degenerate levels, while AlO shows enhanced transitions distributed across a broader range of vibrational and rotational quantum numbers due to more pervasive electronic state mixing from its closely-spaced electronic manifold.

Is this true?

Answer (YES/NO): NO